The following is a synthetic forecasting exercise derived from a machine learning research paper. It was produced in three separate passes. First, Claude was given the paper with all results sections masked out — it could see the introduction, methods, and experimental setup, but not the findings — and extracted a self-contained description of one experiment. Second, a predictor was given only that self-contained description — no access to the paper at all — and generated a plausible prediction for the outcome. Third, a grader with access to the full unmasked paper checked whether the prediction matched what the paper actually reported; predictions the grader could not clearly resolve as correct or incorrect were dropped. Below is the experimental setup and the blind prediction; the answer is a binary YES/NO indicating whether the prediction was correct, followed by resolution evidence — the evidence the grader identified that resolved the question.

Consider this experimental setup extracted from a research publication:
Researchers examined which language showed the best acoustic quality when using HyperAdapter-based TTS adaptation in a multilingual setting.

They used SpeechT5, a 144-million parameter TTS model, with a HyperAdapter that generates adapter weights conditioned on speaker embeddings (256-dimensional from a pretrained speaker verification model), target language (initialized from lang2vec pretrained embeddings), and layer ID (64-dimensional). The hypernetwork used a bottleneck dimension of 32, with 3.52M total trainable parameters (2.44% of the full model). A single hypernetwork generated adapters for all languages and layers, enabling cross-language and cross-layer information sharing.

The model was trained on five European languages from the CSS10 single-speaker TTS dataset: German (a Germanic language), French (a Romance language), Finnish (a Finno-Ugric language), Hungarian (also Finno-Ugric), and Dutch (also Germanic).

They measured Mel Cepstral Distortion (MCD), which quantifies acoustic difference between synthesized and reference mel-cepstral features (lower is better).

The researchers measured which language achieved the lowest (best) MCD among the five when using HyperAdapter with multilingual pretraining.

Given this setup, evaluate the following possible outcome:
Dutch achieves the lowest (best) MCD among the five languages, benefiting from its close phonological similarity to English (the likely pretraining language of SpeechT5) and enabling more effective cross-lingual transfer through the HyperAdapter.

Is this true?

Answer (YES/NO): NO